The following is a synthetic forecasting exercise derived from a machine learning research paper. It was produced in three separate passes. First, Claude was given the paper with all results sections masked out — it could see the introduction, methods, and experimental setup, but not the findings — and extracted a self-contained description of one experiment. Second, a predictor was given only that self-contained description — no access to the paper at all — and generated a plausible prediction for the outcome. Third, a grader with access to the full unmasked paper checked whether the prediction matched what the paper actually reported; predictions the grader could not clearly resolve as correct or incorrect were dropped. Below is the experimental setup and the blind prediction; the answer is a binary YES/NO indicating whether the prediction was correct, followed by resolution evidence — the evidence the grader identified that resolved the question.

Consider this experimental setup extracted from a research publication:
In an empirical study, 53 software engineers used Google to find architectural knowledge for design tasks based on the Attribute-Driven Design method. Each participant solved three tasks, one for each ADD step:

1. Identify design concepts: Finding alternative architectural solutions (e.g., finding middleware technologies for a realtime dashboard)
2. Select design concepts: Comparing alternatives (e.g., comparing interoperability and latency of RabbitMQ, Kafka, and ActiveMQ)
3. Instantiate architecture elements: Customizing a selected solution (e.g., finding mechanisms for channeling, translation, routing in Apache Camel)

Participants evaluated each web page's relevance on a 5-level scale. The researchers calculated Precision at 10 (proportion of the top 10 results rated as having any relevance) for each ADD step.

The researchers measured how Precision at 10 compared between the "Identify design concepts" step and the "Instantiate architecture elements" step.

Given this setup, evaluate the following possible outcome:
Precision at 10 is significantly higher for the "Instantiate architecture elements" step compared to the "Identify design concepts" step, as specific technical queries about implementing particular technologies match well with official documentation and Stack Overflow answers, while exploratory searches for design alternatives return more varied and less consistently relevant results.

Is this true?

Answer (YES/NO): NO